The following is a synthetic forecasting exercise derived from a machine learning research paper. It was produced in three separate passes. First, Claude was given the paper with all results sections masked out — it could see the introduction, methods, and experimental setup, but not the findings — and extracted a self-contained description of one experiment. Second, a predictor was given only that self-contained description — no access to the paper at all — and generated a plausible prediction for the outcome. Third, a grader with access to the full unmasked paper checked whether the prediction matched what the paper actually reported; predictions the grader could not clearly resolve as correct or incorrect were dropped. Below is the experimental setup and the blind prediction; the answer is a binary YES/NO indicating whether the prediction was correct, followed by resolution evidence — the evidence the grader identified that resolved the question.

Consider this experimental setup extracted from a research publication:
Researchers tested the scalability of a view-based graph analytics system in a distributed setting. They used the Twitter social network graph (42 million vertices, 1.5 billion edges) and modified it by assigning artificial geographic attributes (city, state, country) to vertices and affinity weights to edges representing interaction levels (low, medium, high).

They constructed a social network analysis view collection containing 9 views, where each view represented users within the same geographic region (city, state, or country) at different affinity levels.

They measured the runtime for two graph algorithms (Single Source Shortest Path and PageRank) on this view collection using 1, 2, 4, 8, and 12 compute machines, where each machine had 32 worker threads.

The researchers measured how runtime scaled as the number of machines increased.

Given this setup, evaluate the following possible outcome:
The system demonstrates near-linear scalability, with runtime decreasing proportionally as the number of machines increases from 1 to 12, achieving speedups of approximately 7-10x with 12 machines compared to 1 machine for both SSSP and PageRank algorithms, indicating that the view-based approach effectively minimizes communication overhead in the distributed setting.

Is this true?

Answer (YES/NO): NO